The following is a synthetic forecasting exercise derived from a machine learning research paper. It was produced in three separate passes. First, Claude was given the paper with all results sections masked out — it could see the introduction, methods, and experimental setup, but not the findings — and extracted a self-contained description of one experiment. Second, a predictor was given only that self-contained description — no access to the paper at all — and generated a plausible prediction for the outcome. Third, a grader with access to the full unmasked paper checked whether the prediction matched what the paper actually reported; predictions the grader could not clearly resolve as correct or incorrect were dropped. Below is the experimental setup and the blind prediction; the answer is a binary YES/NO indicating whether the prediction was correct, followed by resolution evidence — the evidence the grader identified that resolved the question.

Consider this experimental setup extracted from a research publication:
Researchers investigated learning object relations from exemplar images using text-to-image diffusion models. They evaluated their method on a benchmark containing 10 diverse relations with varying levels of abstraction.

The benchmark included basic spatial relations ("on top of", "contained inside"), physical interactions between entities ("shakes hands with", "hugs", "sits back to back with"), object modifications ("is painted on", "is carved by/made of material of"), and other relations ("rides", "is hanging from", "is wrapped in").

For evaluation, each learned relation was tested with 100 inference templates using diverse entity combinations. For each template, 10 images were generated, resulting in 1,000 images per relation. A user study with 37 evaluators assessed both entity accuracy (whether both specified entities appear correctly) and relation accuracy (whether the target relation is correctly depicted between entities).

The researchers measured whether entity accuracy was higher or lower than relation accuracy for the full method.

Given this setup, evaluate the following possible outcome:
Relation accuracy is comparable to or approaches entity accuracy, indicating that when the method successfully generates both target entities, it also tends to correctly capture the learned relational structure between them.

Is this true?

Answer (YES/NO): NO